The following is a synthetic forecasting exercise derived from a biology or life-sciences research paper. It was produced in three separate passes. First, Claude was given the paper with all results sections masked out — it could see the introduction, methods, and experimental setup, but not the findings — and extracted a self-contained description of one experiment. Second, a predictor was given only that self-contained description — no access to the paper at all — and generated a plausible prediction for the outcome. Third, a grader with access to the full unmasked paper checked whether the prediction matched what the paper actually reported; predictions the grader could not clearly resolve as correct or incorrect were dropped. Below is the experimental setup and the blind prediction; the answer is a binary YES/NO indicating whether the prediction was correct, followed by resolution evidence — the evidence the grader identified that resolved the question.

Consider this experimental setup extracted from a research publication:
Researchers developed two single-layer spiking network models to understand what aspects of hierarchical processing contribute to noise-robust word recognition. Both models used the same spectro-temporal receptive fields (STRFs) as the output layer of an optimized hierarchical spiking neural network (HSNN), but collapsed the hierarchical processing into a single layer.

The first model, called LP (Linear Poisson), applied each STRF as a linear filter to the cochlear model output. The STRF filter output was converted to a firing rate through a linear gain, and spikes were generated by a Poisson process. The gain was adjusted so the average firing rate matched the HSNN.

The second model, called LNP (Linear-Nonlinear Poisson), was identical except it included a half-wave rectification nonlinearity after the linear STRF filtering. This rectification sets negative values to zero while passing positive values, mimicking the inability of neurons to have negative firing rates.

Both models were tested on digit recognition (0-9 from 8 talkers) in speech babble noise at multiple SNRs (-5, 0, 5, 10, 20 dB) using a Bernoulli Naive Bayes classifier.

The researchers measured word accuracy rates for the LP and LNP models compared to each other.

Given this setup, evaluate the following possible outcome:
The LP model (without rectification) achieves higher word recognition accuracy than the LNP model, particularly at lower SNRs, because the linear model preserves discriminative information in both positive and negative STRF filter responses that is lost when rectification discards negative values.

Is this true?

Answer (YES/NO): NO